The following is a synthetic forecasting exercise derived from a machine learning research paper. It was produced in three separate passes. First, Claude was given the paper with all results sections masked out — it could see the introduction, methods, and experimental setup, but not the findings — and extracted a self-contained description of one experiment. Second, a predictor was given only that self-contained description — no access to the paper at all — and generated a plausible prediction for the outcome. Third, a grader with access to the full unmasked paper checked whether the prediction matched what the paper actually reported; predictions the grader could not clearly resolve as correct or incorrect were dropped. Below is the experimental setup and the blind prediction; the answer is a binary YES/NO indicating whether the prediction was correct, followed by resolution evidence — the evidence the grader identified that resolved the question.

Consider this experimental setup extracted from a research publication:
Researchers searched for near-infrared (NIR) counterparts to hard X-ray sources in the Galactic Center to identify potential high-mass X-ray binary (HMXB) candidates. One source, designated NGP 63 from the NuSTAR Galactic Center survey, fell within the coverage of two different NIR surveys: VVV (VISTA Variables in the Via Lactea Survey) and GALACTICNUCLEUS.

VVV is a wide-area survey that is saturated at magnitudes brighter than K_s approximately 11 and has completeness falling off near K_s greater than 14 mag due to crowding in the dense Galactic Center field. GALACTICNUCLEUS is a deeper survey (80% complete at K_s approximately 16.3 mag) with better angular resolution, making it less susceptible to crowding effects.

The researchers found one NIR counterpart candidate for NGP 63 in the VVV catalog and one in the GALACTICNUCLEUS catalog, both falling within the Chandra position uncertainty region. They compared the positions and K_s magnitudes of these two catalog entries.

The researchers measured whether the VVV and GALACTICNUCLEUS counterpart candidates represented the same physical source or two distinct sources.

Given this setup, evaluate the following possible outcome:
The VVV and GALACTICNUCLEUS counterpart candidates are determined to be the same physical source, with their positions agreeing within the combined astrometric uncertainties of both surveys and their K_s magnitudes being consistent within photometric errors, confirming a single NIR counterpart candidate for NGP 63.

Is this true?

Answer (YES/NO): NO